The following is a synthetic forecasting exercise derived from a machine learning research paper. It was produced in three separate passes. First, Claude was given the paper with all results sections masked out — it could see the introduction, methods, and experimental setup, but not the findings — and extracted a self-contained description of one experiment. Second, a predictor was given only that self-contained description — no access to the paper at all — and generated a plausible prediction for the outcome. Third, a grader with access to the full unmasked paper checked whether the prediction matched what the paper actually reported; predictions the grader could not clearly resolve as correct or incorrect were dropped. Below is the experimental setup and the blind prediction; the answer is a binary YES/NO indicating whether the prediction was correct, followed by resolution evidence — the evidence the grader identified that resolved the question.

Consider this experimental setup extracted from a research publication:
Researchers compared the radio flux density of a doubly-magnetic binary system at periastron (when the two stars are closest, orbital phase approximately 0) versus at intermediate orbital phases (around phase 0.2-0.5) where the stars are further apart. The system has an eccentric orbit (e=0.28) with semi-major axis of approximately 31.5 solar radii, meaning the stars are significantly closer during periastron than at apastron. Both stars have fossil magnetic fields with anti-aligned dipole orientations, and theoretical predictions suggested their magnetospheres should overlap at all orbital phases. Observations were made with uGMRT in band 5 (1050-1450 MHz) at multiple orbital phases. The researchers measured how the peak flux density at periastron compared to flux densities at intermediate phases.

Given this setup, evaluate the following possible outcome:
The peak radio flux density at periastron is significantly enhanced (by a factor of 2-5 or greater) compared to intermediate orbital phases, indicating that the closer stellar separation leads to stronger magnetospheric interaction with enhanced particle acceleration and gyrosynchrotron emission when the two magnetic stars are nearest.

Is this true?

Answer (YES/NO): YES